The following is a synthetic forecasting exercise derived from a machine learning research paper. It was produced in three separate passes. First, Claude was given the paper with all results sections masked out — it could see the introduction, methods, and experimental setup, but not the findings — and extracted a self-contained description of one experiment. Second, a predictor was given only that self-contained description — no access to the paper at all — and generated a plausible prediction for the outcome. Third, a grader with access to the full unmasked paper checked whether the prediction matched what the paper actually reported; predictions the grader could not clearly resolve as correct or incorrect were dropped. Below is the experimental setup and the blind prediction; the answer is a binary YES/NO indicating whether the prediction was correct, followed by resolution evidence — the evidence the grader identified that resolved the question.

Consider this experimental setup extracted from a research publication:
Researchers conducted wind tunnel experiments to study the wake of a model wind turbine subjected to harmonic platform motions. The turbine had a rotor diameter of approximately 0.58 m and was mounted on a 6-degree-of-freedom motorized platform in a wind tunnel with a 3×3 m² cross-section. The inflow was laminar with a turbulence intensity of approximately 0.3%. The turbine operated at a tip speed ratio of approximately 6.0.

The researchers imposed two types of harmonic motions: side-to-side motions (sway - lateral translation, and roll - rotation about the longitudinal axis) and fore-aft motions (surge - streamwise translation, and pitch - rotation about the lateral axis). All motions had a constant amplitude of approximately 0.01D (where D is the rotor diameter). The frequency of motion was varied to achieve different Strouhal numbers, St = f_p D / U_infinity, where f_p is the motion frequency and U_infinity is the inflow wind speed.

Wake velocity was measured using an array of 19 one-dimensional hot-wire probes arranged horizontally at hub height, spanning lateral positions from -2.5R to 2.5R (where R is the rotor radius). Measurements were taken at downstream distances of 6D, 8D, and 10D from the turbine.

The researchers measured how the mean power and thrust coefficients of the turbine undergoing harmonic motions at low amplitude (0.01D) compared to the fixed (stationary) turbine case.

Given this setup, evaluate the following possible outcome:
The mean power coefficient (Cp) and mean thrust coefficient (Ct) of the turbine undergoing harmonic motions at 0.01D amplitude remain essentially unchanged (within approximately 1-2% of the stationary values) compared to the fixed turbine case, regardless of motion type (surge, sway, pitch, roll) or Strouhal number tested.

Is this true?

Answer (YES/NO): YES